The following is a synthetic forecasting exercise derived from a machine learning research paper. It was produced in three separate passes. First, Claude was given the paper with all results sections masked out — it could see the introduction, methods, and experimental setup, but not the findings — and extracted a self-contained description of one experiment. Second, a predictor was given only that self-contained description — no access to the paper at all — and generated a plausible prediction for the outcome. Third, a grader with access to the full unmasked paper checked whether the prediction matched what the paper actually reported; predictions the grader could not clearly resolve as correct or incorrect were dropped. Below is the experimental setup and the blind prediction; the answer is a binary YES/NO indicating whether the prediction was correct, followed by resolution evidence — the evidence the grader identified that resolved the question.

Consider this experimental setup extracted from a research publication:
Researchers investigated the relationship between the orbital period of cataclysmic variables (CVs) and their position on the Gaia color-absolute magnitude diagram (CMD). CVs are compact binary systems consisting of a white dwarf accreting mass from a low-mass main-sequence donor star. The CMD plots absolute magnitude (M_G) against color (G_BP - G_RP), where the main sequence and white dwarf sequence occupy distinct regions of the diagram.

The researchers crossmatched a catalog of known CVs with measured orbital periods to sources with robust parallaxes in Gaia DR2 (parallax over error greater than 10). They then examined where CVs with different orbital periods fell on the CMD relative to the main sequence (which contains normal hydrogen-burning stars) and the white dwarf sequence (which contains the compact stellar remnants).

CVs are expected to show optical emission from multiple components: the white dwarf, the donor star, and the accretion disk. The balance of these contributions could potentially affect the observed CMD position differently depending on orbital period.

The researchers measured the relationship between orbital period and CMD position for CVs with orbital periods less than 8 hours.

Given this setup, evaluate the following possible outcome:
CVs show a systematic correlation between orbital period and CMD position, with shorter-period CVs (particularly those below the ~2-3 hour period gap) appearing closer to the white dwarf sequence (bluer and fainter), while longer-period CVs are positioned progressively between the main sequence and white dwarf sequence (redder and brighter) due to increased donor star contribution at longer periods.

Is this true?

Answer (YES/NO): YES